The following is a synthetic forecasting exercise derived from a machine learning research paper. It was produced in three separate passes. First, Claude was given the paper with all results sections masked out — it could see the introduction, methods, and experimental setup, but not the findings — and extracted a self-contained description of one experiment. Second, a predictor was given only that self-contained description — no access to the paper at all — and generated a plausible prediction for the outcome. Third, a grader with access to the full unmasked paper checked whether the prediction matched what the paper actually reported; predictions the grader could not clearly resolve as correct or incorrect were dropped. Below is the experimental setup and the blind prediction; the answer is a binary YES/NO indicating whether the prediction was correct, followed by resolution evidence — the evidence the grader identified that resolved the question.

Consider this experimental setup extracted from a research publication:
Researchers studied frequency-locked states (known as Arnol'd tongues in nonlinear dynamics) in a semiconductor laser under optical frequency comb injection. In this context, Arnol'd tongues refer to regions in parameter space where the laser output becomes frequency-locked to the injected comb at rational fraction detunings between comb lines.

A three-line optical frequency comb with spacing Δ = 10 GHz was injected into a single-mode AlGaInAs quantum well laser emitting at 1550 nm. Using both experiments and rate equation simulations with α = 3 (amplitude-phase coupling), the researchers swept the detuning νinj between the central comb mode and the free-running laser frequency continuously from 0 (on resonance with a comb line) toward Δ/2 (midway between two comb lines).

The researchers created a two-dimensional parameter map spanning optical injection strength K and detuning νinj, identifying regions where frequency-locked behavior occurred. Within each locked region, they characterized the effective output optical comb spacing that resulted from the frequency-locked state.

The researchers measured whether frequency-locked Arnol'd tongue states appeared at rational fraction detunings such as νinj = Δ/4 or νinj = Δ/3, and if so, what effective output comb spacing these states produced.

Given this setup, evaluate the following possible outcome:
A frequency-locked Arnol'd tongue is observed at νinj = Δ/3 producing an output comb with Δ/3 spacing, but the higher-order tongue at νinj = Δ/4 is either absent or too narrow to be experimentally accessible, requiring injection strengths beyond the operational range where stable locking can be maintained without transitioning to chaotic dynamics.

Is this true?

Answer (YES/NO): NO